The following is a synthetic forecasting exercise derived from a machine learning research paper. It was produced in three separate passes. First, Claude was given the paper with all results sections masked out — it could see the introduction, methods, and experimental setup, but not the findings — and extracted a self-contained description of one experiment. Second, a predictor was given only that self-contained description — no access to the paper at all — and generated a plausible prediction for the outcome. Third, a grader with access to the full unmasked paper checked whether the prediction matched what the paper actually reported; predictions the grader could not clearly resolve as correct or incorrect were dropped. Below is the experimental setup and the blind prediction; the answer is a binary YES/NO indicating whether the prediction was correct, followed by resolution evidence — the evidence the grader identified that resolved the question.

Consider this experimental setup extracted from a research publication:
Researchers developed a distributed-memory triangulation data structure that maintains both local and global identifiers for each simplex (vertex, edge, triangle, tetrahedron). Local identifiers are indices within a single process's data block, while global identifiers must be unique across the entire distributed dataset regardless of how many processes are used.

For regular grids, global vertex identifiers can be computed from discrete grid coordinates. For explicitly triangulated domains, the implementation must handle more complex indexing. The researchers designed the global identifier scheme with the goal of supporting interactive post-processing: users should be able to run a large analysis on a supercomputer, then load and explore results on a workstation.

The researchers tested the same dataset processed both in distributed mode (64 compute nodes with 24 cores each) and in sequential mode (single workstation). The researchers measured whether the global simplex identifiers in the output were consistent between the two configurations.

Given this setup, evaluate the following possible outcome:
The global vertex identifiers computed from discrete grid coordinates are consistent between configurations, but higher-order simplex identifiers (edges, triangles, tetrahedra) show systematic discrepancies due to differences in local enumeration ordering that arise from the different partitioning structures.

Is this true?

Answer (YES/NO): NO